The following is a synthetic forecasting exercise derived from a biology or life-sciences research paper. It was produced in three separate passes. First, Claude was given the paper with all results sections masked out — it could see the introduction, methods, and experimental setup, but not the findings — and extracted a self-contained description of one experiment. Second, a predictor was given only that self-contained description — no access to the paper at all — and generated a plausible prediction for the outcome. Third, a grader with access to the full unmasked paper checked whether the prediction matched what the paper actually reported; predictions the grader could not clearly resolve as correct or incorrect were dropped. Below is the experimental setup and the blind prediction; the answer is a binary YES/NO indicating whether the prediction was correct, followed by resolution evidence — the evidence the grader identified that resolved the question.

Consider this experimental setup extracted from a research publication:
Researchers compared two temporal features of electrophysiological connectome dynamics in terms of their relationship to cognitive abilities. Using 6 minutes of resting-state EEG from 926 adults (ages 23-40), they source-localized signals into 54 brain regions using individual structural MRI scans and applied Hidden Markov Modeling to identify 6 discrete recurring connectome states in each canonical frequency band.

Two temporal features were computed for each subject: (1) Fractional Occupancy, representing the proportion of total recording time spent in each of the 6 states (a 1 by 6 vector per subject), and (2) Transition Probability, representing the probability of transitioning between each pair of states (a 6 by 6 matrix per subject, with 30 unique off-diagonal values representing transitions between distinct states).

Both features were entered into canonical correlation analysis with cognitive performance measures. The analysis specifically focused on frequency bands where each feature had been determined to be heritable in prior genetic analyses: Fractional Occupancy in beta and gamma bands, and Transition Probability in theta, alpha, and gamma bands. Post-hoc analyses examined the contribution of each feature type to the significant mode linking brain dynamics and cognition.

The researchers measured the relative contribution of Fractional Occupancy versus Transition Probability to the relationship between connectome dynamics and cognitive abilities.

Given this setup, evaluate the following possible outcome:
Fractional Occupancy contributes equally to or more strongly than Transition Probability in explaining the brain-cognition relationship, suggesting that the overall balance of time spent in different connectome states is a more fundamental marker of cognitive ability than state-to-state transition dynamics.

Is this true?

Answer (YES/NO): NO